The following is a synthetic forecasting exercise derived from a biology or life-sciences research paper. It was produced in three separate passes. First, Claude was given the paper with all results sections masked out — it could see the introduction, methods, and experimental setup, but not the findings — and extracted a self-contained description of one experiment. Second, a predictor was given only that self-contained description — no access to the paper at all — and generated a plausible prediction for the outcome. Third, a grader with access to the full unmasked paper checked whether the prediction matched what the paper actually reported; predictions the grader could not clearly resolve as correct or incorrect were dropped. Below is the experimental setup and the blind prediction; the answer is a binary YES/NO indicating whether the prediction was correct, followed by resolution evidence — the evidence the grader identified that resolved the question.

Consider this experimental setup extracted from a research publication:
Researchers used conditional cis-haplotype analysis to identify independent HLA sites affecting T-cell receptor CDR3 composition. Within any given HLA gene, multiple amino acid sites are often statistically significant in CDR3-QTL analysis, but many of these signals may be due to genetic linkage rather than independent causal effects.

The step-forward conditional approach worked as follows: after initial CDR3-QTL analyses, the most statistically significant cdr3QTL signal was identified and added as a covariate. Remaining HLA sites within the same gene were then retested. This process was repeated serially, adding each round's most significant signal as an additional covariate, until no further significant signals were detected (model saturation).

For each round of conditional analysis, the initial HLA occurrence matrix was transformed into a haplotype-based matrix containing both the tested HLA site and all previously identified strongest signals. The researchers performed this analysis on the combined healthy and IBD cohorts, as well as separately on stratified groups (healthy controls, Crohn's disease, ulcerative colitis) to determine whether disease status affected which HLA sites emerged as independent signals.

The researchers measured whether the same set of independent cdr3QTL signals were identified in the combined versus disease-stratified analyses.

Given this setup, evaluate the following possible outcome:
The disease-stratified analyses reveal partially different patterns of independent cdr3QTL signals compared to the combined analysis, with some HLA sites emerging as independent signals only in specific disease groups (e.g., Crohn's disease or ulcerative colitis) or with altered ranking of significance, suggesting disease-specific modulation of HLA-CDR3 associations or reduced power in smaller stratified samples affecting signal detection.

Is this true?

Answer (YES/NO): YES